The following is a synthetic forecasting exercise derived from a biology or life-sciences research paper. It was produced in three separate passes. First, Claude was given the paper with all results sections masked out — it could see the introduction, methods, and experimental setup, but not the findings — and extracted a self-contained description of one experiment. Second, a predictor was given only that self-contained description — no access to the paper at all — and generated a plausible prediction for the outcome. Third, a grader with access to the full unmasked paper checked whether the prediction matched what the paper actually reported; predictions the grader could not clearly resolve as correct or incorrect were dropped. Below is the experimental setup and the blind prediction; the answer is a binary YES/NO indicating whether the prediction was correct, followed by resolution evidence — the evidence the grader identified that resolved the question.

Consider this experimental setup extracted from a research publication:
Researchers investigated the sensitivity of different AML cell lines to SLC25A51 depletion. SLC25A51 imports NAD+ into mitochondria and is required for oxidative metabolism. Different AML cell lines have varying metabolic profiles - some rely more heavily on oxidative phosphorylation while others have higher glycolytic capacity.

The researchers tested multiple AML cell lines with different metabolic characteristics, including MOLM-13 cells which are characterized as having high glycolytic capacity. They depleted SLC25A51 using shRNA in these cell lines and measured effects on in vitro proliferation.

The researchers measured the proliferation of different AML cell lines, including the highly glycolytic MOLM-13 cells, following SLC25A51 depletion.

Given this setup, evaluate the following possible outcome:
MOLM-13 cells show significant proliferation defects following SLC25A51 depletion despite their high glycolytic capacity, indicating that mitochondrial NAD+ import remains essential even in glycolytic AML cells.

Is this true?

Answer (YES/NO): YES